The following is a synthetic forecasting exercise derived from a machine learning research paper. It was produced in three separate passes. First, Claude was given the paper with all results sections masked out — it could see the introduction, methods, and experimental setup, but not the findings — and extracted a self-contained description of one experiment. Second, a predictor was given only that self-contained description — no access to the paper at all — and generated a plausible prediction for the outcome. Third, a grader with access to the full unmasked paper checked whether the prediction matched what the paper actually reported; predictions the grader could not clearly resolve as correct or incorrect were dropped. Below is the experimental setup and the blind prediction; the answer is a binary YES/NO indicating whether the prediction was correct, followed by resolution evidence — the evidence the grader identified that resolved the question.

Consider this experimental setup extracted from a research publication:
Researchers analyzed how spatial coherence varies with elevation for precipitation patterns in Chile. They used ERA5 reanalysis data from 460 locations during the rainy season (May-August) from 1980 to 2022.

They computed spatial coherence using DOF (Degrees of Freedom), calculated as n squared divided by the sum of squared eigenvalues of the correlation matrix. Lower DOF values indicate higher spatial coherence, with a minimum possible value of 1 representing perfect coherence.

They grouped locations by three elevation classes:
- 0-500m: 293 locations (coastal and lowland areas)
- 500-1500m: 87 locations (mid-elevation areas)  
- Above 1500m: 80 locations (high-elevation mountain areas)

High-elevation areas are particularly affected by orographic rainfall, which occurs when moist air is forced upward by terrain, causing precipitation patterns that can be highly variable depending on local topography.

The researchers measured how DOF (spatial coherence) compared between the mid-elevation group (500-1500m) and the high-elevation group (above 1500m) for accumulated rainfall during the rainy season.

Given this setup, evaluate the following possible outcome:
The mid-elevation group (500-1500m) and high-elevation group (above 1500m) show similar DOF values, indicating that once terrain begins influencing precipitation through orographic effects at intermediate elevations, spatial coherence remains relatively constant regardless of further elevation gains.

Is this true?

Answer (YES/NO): NO